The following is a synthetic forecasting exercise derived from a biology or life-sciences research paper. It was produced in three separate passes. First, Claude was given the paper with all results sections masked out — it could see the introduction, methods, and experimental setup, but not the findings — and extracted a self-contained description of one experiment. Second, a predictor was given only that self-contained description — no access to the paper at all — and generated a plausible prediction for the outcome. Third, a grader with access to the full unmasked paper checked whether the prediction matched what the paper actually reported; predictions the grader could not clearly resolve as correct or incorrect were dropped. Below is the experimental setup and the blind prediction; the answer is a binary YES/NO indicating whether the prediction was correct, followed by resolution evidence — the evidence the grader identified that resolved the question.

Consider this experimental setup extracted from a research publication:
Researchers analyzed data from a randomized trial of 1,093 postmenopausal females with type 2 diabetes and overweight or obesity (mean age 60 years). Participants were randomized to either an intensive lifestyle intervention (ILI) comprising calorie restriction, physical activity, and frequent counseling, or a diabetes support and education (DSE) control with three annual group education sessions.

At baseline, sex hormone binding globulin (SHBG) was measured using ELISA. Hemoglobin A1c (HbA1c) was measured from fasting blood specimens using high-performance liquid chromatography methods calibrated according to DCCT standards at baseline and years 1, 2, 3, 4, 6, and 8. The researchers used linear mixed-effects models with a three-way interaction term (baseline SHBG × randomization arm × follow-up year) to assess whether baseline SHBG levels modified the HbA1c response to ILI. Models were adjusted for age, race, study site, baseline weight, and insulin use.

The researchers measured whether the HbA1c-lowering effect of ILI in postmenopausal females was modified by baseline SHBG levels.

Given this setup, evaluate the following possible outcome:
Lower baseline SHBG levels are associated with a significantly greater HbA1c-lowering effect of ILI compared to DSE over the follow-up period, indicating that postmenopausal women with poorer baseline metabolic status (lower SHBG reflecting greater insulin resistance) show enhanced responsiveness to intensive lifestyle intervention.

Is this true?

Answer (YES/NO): YES